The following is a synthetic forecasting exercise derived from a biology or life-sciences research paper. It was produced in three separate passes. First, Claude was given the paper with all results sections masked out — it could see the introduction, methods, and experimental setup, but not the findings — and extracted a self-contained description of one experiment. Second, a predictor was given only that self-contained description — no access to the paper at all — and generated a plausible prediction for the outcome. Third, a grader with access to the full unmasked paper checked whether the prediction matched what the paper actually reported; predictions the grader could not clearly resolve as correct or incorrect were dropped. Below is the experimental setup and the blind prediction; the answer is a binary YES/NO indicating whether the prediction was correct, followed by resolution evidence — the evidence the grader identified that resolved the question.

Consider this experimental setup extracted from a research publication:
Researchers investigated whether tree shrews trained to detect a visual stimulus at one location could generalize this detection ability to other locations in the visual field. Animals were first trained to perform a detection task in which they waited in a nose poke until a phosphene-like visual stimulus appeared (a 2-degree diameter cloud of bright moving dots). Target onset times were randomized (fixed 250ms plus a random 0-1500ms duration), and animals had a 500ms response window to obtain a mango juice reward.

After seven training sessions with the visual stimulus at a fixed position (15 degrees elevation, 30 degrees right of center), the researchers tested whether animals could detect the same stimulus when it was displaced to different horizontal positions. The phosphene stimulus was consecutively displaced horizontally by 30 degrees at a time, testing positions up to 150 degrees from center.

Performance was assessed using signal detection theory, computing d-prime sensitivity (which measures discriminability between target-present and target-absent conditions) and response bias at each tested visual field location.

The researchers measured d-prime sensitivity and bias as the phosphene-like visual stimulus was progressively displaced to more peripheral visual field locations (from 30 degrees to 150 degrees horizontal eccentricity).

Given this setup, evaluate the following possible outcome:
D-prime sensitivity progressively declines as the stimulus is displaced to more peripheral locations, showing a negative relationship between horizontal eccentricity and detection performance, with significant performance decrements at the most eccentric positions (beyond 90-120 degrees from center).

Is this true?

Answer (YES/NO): NO